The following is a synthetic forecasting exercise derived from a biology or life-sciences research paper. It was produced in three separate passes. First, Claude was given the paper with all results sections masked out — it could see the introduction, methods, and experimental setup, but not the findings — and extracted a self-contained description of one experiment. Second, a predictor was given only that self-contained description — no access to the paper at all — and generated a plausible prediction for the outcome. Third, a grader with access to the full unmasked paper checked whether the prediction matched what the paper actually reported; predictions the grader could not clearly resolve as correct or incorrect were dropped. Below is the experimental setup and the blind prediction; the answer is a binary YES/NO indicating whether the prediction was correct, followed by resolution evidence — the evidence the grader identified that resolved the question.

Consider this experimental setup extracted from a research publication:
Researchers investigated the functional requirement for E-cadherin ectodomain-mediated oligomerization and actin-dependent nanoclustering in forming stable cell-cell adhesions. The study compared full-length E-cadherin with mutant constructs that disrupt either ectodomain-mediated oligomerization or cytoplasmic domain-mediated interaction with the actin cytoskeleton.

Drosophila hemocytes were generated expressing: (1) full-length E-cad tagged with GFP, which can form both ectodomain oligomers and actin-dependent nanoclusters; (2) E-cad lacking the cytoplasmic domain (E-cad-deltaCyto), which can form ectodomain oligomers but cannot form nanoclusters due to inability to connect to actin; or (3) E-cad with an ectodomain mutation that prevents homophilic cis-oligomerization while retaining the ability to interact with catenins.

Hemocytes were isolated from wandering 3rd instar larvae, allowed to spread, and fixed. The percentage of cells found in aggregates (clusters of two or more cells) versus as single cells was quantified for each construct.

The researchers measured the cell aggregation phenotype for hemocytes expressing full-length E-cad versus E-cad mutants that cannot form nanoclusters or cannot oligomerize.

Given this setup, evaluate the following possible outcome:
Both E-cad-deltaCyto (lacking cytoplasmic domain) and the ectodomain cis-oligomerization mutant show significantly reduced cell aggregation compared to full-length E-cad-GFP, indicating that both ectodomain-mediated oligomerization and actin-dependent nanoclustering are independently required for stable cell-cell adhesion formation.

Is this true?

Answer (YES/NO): YES